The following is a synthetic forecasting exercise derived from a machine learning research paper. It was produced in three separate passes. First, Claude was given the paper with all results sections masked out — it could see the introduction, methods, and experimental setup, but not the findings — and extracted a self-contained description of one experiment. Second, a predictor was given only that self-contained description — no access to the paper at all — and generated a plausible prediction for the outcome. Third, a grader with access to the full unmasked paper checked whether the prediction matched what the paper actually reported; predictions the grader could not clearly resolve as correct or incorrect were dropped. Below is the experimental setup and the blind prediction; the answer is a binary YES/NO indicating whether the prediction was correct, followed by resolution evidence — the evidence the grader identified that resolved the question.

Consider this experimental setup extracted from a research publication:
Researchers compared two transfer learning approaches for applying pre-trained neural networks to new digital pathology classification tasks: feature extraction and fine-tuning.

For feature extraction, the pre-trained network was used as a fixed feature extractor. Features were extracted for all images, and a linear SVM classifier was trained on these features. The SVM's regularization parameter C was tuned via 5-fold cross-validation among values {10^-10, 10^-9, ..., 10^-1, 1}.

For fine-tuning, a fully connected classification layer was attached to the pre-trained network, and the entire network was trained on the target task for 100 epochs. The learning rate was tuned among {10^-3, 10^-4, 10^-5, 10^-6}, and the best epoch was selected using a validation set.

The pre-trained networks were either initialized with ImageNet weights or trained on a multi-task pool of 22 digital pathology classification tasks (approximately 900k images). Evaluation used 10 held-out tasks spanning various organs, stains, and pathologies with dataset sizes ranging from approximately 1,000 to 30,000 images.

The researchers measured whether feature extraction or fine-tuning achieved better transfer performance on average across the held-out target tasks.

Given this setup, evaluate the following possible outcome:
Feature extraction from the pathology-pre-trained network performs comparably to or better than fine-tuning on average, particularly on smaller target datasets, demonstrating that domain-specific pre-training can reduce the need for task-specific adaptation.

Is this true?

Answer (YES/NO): NO